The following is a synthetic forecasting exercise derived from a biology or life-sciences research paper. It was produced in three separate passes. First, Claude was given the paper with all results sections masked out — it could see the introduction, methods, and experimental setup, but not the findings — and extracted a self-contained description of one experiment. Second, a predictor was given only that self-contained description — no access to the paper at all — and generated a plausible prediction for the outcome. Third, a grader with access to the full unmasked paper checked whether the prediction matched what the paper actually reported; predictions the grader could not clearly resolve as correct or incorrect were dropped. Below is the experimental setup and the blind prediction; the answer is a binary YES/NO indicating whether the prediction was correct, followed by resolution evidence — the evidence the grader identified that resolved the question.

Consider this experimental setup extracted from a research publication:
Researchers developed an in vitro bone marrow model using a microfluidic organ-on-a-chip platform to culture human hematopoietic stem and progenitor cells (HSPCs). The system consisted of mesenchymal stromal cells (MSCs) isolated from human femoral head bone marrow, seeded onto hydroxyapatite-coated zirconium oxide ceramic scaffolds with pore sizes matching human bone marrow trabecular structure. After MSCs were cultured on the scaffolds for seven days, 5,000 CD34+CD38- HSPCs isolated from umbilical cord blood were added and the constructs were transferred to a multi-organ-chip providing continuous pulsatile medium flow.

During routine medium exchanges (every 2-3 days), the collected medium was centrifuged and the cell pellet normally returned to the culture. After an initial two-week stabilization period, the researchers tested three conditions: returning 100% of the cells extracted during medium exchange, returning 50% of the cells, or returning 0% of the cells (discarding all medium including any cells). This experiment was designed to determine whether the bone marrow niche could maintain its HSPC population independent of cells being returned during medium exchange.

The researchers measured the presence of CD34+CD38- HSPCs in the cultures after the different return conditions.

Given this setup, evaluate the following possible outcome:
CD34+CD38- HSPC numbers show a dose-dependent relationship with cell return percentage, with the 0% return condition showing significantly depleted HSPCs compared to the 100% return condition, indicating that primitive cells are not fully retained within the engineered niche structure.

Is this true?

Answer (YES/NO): NO